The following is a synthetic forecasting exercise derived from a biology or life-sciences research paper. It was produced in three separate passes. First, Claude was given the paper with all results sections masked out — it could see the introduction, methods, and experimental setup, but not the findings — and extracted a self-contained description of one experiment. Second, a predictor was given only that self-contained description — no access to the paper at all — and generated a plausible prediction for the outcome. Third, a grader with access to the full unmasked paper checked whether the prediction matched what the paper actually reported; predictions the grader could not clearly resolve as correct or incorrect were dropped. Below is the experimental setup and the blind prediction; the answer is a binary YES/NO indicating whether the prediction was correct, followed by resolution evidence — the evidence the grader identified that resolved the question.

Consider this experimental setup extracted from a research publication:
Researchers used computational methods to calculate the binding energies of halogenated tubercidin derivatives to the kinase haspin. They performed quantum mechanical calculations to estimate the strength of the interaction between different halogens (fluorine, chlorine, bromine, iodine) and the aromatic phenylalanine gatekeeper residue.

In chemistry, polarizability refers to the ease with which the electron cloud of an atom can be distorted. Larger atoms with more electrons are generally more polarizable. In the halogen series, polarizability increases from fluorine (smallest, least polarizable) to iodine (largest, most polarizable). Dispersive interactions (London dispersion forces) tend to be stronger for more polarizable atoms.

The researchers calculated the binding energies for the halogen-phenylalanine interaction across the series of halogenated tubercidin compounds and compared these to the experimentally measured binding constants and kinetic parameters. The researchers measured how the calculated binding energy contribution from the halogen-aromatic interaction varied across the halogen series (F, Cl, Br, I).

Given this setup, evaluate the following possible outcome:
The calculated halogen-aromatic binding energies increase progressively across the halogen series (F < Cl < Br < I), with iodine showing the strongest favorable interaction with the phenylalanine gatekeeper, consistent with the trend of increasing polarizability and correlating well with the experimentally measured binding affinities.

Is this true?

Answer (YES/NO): YES